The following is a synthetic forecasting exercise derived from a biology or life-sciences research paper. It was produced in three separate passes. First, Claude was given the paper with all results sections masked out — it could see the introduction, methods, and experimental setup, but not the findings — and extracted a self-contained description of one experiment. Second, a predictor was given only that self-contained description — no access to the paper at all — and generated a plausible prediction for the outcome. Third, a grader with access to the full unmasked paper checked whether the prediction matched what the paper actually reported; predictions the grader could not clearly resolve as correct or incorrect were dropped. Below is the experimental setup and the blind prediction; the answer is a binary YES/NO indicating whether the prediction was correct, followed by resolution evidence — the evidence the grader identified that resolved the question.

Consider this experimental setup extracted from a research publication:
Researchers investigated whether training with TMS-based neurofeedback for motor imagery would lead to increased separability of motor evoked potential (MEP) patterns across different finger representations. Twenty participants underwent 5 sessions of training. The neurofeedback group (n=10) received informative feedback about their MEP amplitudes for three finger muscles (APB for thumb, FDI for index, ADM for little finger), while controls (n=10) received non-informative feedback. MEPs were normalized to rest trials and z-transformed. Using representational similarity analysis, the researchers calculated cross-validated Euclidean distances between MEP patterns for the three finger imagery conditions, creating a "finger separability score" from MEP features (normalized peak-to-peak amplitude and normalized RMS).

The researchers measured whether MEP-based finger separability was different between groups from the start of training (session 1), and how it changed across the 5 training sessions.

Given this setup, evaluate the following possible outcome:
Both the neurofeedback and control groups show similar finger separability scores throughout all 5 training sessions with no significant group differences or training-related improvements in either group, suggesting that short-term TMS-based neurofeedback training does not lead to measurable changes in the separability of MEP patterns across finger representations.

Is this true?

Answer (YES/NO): NO